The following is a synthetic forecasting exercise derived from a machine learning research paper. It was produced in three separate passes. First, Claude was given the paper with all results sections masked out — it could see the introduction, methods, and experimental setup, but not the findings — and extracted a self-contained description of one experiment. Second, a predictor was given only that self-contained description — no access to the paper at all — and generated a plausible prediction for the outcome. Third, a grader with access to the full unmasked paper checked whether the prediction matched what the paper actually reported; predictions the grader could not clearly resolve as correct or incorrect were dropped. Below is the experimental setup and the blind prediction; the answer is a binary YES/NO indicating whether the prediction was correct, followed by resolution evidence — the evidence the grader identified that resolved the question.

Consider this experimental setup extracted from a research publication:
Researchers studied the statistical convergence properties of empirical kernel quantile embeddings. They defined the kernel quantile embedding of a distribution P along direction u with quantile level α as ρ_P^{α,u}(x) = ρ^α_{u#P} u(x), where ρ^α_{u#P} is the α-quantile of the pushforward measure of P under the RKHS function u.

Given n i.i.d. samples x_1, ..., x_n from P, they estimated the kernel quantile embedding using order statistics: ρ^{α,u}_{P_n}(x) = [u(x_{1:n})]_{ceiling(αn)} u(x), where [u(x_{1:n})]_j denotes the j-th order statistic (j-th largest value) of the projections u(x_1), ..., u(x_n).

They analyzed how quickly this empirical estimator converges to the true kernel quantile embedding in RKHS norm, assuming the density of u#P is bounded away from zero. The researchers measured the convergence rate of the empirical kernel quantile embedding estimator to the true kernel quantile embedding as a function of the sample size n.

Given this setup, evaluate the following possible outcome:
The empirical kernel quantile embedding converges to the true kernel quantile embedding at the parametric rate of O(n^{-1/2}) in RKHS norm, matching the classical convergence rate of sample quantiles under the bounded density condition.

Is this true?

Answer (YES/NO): YES